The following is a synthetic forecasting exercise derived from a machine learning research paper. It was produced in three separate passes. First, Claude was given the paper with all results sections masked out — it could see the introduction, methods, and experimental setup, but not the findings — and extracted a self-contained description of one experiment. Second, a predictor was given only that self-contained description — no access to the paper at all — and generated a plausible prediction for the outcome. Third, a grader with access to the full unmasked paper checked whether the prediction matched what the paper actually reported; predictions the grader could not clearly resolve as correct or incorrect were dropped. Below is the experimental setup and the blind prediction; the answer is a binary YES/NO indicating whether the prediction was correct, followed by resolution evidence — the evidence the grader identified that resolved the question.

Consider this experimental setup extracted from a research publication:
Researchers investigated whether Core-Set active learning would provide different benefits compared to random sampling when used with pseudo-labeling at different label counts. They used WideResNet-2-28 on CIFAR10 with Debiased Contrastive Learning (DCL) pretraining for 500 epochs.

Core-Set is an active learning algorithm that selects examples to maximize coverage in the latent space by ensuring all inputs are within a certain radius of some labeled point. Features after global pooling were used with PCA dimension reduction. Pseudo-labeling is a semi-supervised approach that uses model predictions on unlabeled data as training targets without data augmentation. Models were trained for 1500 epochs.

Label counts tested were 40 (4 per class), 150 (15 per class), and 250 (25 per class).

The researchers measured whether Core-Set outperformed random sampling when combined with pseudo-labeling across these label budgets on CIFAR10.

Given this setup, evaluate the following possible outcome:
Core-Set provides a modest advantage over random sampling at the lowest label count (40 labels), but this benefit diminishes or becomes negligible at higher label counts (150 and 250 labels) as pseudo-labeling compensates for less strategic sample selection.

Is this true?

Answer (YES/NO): NO